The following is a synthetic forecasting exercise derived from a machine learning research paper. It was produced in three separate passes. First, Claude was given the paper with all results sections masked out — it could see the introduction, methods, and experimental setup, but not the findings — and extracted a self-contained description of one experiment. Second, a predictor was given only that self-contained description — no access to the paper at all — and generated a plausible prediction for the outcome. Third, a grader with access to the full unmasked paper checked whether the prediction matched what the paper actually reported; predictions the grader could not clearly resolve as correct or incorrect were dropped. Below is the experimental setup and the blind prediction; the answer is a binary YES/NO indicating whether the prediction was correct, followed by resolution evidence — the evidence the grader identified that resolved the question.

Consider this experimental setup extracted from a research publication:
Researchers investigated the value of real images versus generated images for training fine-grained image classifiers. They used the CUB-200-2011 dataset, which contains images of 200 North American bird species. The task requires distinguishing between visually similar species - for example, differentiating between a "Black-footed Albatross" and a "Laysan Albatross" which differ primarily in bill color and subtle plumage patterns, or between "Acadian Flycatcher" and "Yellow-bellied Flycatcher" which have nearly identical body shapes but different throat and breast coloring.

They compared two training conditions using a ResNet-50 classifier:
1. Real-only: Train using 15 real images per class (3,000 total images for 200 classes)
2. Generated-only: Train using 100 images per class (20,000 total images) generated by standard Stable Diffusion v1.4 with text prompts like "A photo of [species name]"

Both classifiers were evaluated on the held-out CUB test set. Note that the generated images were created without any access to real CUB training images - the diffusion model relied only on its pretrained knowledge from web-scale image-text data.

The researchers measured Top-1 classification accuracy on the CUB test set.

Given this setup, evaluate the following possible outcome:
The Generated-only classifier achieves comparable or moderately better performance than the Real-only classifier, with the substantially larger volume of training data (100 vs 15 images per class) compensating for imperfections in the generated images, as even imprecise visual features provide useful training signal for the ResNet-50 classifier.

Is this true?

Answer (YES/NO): NO